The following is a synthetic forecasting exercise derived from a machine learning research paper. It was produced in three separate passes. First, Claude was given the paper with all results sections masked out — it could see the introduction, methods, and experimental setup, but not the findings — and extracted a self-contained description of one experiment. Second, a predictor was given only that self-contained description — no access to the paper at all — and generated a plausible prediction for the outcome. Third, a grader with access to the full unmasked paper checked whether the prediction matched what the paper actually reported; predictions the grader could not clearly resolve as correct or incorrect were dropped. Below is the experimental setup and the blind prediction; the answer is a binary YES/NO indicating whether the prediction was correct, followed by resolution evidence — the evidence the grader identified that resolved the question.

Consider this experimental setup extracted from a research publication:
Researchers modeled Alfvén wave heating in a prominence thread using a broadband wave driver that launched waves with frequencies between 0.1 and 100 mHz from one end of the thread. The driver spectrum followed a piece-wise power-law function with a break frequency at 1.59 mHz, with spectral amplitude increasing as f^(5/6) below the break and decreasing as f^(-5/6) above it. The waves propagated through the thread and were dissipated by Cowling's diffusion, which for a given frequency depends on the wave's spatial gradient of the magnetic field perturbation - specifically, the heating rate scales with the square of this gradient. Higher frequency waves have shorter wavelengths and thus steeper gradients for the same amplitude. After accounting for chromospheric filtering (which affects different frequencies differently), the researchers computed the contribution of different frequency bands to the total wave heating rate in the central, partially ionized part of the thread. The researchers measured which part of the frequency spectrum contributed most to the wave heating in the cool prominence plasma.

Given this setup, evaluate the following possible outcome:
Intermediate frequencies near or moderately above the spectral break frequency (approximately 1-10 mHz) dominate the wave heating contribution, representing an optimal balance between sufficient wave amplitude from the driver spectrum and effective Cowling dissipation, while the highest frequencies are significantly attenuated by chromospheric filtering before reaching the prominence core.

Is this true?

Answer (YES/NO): NO